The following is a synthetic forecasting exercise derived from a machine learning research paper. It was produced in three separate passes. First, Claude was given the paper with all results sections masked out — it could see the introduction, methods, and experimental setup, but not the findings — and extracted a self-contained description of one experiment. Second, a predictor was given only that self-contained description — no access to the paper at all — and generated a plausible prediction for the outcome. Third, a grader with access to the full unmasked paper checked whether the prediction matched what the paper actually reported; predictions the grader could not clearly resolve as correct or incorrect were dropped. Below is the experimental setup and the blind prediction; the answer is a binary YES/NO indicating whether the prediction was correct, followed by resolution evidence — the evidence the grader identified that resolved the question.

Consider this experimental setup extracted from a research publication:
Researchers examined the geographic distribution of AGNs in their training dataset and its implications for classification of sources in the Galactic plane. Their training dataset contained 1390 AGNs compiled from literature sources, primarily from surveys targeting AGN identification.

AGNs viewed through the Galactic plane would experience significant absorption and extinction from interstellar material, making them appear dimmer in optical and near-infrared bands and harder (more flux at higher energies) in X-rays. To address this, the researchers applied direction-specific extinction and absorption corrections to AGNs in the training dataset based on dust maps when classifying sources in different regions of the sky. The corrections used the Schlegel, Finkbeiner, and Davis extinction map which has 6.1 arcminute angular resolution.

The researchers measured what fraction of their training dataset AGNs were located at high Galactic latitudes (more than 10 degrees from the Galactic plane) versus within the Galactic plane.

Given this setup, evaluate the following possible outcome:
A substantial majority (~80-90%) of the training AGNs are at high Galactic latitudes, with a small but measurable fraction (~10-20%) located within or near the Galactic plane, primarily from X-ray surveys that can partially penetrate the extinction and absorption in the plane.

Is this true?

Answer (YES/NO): NO